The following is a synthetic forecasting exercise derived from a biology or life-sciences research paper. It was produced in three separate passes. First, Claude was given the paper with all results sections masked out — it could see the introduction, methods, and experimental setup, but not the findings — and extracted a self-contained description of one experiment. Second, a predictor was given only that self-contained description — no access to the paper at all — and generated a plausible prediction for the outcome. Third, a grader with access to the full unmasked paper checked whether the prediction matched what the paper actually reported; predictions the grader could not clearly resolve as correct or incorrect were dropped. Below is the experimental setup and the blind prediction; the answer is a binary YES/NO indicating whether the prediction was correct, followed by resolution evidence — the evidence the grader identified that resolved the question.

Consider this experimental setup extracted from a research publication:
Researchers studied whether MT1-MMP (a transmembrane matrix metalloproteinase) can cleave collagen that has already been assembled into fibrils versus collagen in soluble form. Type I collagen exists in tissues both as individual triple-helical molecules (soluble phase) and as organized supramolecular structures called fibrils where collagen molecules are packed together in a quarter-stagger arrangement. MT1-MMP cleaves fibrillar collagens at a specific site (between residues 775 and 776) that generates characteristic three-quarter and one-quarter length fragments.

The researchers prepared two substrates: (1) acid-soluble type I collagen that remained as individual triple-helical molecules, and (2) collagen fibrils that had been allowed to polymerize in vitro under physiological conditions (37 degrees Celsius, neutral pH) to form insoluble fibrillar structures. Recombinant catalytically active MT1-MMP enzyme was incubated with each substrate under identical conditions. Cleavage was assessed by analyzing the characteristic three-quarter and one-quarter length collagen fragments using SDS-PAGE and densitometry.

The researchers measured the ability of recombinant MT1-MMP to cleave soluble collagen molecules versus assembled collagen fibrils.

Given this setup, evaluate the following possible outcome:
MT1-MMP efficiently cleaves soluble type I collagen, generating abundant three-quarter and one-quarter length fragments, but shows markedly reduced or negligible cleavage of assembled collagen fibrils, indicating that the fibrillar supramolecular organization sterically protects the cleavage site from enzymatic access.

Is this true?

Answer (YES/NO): YES